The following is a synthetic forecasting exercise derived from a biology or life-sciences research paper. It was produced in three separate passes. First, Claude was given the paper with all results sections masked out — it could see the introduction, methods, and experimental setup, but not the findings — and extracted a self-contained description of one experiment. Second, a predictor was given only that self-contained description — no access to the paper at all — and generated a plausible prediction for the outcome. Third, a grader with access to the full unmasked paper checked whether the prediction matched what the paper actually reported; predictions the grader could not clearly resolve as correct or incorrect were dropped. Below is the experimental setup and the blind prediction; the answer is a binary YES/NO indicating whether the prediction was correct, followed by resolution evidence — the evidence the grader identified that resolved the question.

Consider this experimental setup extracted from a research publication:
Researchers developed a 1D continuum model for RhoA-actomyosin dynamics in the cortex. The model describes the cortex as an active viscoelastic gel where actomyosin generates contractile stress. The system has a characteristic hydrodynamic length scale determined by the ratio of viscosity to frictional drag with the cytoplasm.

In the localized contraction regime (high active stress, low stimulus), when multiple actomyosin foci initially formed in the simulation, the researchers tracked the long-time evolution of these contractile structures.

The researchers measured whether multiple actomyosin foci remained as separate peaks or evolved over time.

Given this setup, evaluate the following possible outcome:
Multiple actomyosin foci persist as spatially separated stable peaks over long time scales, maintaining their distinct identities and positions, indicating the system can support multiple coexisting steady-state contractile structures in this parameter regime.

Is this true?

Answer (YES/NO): NO